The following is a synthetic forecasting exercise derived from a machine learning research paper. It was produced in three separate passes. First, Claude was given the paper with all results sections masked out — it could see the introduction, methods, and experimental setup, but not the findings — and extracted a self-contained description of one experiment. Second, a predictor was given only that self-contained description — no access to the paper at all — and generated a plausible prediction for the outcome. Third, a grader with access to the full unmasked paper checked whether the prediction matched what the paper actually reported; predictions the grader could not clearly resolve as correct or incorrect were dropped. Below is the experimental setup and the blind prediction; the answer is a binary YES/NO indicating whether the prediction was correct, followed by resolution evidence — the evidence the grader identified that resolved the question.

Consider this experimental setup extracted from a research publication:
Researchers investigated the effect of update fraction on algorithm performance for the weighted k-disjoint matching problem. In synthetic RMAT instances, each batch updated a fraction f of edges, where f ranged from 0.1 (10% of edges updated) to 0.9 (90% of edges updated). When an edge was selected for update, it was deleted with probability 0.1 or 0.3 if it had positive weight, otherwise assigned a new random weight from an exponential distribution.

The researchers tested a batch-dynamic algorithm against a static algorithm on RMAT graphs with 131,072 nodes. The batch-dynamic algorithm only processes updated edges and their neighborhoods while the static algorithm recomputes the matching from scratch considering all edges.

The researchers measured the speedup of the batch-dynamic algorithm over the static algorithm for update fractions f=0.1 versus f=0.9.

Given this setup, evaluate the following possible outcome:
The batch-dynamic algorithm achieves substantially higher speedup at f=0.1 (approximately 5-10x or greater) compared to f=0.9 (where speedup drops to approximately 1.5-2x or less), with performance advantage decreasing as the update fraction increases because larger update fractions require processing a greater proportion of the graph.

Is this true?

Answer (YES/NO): NO